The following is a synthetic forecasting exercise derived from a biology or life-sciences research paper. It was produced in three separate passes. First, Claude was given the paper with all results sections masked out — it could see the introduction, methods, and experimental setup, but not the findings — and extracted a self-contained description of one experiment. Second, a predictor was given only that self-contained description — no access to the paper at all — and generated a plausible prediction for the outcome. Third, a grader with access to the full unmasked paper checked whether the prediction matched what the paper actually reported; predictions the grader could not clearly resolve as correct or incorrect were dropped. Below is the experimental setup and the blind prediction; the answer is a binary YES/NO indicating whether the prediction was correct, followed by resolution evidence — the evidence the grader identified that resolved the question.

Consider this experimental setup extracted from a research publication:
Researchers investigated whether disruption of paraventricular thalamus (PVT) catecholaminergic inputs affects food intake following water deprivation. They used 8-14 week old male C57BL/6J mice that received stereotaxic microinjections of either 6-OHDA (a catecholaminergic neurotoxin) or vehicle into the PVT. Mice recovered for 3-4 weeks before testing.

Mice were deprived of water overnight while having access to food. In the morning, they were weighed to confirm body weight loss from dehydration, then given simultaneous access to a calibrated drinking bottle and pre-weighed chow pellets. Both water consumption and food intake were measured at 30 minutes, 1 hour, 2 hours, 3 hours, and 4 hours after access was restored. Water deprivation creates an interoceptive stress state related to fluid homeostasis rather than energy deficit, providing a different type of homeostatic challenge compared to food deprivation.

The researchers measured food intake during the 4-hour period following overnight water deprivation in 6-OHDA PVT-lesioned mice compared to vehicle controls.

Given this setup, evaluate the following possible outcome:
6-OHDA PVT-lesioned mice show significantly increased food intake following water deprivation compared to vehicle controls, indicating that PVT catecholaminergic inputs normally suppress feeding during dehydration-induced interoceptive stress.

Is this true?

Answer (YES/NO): YES